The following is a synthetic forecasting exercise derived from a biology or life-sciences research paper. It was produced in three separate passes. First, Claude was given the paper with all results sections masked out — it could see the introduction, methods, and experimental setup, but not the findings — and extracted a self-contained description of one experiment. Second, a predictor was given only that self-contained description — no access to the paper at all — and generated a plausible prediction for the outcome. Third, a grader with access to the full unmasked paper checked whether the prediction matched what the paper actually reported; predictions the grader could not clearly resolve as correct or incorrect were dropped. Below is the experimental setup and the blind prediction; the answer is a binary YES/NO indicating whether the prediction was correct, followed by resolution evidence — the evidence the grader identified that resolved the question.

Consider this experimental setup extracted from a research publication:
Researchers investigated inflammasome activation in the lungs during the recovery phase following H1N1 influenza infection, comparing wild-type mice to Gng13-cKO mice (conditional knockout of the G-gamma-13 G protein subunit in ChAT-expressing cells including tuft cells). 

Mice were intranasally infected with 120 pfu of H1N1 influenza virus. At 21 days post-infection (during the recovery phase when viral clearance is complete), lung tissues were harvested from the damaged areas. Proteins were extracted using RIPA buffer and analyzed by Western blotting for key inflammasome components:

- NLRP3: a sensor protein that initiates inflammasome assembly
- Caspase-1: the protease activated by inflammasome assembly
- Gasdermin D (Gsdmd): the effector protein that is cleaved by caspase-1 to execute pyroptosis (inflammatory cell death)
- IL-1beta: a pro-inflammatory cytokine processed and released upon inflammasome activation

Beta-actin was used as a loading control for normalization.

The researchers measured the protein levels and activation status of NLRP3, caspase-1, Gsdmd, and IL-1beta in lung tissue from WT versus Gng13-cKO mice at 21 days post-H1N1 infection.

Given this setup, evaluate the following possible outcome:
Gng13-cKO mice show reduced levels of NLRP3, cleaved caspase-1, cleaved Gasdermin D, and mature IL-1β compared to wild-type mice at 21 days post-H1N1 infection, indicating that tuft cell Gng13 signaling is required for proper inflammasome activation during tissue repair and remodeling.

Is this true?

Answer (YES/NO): NO